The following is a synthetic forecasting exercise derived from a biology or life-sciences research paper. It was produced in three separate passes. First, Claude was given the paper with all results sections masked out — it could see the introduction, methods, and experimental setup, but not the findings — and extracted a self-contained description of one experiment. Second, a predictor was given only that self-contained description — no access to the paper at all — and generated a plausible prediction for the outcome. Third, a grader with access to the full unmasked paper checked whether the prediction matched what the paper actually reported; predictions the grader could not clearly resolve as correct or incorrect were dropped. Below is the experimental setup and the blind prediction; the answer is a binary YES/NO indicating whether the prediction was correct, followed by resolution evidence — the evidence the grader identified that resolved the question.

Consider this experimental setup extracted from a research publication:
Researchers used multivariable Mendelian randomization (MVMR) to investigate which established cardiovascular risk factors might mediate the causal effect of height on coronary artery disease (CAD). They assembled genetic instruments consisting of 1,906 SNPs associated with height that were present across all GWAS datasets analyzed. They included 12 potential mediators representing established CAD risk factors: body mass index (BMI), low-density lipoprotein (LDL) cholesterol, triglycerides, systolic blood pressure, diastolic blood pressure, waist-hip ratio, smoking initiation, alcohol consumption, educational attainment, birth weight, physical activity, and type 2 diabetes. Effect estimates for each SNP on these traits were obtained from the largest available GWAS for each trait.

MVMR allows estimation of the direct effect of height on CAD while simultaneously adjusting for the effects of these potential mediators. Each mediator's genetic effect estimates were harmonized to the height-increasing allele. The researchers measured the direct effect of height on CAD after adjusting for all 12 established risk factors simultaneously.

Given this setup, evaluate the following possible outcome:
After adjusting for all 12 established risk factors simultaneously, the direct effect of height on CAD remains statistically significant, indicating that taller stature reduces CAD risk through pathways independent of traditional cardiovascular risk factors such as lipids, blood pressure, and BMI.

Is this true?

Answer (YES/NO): YES